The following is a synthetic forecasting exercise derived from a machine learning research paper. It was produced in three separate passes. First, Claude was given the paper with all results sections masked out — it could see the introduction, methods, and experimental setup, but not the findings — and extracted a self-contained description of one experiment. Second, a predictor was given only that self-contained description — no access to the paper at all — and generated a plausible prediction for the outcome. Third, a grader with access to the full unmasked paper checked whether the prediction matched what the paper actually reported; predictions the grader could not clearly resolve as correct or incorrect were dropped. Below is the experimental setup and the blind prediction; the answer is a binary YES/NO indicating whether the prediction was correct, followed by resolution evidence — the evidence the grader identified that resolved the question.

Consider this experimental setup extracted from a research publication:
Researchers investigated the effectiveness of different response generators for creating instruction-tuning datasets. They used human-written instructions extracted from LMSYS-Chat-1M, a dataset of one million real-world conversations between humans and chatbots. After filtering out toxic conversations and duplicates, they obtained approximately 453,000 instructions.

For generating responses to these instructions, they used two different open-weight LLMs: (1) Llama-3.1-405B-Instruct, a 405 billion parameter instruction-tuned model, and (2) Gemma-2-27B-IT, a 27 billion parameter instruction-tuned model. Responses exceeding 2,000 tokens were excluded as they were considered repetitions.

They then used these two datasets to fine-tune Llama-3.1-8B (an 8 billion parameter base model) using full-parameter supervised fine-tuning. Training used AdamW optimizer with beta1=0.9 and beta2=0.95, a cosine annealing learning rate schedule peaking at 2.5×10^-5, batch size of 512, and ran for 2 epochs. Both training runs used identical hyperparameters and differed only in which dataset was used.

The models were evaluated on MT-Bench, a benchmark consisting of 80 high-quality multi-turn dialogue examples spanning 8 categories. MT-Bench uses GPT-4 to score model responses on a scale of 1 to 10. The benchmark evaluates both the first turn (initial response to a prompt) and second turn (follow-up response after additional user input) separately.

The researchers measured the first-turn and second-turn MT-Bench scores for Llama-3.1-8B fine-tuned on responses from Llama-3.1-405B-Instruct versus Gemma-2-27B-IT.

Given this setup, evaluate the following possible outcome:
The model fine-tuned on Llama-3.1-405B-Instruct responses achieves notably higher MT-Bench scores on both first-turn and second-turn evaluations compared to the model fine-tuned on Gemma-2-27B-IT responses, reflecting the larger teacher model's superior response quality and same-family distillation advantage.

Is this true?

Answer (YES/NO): NO